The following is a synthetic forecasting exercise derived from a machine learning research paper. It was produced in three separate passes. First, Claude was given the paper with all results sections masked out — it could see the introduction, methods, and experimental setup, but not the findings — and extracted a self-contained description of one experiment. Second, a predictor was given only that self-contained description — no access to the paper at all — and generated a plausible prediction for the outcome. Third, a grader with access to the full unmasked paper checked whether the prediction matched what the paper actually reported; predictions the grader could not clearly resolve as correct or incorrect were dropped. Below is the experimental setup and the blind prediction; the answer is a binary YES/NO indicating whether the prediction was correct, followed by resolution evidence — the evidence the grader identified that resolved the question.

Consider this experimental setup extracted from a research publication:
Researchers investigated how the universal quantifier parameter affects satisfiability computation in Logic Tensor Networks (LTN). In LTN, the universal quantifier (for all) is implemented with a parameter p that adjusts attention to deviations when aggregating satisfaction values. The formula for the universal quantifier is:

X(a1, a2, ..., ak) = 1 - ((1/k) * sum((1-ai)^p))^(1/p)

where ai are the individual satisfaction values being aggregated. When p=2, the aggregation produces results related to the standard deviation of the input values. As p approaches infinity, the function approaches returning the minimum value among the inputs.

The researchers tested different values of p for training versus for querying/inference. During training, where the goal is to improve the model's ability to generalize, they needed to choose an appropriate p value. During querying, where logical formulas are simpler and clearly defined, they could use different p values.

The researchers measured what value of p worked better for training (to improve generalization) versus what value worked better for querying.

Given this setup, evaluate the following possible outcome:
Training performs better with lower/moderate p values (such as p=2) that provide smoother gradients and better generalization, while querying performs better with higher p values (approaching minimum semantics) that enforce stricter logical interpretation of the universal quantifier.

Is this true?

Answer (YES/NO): YES